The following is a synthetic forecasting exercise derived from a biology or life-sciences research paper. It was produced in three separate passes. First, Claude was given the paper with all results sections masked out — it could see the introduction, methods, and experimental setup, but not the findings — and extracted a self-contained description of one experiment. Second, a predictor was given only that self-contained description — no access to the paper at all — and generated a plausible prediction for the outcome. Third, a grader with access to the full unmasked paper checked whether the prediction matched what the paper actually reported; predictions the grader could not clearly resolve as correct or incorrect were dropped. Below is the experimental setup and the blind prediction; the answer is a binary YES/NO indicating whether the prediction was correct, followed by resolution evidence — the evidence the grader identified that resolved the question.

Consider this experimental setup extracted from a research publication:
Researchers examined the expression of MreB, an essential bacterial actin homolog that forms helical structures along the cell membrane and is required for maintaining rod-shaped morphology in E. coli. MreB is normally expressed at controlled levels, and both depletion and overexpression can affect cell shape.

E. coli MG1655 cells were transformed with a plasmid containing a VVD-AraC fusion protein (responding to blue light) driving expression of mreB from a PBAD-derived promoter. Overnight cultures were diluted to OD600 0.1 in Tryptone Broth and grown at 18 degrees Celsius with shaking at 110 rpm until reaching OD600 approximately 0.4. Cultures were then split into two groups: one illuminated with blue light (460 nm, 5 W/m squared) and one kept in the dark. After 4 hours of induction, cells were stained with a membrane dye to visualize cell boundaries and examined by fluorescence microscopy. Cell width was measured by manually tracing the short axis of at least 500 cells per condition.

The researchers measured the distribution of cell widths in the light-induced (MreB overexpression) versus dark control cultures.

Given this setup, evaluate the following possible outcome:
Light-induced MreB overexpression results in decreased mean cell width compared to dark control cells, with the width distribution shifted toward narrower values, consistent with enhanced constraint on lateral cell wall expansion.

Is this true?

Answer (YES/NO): NO